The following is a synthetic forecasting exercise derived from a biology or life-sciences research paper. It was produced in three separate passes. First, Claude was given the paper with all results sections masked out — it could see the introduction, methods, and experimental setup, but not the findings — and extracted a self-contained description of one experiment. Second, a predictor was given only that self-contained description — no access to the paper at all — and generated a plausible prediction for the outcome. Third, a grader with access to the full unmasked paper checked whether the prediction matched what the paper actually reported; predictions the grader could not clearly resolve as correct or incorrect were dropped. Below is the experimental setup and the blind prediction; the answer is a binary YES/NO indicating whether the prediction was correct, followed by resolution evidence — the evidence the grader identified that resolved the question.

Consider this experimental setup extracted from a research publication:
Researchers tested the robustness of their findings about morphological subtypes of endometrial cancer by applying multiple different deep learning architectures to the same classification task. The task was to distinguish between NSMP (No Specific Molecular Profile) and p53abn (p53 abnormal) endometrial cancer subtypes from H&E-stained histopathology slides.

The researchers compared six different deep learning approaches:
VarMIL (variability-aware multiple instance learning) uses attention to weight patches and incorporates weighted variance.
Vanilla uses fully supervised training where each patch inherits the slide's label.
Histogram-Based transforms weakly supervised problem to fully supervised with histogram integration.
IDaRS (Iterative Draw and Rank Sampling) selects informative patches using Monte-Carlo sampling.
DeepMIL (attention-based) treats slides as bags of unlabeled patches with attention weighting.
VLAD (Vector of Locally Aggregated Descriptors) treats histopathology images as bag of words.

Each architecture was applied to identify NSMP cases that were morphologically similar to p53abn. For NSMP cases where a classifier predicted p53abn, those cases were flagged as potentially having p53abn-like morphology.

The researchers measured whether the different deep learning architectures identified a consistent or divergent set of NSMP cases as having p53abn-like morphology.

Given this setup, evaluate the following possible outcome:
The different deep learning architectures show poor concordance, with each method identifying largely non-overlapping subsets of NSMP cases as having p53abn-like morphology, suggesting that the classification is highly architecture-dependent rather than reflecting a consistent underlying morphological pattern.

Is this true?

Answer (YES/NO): NO